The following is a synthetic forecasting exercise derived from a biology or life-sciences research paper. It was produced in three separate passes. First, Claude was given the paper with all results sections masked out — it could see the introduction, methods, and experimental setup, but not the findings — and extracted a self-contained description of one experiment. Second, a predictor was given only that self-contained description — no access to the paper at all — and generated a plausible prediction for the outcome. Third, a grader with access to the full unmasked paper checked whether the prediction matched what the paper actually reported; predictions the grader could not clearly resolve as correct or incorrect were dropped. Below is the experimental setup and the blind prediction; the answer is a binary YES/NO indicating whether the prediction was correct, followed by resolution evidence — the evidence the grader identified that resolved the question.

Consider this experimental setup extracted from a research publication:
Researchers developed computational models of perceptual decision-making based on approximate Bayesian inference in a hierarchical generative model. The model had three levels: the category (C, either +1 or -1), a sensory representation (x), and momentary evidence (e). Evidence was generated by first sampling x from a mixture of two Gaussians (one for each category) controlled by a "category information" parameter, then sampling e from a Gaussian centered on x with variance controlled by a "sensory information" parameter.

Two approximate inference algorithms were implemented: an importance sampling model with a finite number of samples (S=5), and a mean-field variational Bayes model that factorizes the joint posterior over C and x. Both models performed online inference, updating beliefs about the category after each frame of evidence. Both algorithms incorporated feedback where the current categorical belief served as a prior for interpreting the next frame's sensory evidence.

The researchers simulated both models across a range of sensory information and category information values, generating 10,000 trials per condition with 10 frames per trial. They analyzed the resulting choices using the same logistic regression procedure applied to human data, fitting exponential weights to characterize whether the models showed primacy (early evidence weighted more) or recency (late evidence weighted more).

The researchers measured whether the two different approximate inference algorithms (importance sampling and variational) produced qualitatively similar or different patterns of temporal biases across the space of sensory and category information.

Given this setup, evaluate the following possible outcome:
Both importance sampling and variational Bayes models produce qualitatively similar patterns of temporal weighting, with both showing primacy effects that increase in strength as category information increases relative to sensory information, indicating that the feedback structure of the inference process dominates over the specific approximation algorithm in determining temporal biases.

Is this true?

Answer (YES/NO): YES